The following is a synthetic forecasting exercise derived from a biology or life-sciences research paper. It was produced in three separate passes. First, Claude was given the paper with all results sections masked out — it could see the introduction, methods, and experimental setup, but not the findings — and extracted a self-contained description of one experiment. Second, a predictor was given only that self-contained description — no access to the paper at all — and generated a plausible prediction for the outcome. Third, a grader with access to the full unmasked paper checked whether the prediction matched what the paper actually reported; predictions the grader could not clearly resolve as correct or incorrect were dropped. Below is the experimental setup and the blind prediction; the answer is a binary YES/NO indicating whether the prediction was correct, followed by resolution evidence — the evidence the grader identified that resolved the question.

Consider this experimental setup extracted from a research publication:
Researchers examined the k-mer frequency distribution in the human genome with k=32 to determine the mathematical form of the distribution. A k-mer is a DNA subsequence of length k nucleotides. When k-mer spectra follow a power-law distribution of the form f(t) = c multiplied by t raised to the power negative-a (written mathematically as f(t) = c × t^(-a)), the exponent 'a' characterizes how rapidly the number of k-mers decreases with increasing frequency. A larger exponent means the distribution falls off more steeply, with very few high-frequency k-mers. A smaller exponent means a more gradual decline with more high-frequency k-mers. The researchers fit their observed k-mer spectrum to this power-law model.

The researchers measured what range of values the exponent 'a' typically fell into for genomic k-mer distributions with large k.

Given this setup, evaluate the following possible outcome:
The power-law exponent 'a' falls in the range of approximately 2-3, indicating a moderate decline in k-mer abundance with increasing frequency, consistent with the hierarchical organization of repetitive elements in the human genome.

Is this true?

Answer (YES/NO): NO